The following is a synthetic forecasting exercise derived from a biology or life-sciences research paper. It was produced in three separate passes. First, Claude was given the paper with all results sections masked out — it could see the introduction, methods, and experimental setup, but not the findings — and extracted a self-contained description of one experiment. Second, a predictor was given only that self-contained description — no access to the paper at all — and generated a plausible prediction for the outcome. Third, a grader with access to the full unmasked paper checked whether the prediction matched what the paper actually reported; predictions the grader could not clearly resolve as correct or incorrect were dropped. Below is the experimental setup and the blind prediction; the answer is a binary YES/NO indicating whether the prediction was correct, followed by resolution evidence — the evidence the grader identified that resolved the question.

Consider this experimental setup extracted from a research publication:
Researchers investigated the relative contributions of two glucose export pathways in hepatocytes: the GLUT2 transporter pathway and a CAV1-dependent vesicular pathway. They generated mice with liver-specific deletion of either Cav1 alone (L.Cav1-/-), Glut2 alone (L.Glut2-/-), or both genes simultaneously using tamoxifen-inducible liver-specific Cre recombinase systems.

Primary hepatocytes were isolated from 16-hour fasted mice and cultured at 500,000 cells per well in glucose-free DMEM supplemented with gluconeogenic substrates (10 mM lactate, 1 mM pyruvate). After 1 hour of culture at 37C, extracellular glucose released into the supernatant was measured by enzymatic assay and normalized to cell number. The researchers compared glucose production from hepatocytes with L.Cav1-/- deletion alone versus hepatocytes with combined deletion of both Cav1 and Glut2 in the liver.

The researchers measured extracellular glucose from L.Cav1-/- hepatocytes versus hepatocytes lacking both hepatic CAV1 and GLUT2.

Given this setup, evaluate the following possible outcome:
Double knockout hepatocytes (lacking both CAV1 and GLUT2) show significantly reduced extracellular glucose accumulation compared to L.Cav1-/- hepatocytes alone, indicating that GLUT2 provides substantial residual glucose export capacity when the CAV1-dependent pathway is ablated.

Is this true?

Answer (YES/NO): YES